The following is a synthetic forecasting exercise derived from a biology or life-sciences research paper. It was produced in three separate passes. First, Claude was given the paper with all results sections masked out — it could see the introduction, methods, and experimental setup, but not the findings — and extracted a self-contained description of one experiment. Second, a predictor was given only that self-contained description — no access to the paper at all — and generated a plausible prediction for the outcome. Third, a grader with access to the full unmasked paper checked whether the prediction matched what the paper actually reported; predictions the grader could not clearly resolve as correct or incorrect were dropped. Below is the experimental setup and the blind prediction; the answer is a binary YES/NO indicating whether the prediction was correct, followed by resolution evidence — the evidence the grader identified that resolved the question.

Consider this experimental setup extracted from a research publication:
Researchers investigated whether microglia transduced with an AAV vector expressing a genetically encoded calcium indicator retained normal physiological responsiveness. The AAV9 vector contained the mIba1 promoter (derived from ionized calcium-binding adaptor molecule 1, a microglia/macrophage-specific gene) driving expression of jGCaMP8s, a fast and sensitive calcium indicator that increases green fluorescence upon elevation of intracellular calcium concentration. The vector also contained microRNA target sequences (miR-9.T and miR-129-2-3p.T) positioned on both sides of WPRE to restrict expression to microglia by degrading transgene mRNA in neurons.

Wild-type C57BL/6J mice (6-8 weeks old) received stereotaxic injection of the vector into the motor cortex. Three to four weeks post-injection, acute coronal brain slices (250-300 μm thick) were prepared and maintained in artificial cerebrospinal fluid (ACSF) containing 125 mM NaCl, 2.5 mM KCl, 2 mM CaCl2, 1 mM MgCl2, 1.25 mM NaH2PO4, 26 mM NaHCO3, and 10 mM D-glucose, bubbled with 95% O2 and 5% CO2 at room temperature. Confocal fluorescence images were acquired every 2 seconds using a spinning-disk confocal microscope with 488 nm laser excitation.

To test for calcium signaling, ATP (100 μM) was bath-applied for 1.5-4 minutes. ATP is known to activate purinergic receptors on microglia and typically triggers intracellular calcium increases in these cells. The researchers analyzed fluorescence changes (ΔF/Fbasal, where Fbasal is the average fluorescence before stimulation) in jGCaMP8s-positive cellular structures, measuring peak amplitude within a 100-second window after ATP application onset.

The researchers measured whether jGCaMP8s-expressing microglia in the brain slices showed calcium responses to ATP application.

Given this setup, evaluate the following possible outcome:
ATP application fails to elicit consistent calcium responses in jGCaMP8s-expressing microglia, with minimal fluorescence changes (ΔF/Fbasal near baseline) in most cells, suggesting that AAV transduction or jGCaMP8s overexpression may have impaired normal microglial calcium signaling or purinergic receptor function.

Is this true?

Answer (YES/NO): NO